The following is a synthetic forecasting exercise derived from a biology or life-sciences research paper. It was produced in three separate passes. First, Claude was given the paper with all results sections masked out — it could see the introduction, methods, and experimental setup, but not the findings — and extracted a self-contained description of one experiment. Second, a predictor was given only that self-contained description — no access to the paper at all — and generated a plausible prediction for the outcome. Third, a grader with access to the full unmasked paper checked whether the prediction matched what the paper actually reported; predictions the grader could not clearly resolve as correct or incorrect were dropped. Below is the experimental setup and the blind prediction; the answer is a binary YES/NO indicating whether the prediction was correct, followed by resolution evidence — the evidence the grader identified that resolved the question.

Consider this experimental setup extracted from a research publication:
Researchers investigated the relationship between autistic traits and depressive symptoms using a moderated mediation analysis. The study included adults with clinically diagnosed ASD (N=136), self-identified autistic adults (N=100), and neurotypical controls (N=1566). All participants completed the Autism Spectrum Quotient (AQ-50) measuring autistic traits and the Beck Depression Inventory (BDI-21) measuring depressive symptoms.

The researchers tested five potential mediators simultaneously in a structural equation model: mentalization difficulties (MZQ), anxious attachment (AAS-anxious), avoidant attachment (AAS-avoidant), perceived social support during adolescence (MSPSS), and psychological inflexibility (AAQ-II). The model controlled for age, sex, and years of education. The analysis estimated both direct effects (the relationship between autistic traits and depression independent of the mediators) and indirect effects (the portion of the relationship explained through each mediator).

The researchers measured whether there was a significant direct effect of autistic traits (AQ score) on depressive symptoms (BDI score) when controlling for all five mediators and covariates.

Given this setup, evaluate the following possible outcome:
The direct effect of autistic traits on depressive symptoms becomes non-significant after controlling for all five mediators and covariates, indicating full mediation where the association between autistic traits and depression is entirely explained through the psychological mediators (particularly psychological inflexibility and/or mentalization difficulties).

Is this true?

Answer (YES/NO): YES